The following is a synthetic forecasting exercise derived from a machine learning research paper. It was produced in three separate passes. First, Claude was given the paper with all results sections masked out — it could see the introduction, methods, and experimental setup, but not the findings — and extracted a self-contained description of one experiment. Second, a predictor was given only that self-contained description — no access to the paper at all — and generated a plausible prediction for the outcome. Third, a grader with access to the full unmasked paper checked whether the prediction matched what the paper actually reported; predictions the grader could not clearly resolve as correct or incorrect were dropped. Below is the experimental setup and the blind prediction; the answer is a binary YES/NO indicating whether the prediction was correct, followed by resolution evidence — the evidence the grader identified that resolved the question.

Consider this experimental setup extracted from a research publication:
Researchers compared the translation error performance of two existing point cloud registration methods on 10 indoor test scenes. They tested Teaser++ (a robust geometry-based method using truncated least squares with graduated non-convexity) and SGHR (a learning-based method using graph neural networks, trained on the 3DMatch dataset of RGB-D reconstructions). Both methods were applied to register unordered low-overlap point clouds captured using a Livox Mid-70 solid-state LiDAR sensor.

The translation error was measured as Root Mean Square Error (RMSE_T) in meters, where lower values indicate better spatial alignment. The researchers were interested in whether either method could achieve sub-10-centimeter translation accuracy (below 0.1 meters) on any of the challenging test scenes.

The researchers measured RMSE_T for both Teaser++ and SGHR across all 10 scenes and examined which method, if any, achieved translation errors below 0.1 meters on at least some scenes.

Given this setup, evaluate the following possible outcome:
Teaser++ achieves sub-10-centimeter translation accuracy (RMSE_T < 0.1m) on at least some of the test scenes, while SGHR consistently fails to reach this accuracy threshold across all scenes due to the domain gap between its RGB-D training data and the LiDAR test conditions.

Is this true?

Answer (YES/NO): NO